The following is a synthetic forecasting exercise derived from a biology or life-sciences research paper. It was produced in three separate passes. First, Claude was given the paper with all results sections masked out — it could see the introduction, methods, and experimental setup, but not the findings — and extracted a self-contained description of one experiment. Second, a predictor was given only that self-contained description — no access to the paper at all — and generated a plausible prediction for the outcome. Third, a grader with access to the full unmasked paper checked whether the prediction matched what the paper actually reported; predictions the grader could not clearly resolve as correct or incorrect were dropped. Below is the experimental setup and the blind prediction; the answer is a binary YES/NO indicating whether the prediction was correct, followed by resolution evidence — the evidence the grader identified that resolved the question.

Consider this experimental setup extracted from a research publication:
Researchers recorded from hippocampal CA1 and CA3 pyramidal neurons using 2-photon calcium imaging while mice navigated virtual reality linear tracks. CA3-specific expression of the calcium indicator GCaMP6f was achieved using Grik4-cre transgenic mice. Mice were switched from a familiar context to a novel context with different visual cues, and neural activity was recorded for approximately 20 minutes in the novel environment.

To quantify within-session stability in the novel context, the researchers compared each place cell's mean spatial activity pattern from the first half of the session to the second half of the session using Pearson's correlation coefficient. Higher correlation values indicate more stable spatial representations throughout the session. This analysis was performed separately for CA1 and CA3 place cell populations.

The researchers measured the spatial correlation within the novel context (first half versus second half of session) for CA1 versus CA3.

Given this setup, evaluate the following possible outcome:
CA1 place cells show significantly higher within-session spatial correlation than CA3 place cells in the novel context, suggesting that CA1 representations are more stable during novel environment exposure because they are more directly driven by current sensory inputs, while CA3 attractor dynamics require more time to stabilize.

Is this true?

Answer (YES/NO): NO